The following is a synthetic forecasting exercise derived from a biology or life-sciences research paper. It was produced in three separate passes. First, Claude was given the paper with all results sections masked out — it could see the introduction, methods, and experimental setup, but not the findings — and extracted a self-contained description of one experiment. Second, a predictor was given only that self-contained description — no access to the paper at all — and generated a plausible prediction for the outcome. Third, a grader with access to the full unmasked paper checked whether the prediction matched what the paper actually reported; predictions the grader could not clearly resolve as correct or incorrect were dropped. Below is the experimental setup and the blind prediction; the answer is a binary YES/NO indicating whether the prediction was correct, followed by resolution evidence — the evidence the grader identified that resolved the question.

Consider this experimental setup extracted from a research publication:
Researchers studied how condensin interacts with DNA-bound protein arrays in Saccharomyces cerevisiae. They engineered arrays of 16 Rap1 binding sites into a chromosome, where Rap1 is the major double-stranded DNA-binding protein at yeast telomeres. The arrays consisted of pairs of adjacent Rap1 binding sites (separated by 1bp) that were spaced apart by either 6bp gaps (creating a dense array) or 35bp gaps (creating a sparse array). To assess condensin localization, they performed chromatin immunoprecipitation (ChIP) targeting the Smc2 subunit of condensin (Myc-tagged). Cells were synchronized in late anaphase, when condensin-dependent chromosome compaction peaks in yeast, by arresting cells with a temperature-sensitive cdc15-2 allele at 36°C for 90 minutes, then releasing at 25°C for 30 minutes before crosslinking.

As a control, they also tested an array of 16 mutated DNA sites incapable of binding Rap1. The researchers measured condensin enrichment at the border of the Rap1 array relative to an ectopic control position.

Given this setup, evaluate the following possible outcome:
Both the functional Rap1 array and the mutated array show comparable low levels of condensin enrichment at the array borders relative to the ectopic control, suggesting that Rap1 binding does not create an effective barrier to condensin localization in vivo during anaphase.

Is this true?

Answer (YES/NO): NO